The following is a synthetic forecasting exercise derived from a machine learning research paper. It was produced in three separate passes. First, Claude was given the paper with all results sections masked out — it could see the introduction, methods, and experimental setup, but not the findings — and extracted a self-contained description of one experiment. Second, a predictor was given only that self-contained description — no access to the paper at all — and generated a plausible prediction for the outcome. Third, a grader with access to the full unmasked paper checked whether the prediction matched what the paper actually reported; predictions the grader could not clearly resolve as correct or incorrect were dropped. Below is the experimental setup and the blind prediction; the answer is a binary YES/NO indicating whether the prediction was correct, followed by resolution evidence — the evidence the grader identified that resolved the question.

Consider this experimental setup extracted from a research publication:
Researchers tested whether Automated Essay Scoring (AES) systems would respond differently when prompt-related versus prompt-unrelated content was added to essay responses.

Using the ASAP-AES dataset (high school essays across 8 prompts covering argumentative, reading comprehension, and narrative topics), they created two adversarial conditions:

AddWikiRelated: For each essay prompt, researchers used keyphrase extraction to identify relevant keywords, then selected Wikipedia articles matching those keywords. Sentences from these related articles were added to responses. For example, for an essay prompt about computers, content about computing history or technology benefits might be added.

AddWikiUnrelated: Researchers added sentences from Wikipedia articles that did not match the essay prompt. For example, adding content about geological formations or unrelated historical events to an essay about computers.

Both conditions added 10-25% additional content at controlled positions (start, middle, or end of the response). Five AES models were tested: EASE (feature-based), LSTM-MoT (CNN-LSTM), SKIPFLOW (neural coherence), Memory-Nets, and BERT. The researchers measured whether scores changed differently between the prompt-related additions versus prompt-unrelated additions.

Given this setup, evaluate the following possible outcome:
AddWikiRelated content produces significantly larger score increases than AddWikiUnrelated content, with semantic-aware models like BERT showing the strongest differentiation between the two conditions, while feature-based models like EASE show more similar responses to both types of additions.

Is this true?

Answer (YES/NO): NO